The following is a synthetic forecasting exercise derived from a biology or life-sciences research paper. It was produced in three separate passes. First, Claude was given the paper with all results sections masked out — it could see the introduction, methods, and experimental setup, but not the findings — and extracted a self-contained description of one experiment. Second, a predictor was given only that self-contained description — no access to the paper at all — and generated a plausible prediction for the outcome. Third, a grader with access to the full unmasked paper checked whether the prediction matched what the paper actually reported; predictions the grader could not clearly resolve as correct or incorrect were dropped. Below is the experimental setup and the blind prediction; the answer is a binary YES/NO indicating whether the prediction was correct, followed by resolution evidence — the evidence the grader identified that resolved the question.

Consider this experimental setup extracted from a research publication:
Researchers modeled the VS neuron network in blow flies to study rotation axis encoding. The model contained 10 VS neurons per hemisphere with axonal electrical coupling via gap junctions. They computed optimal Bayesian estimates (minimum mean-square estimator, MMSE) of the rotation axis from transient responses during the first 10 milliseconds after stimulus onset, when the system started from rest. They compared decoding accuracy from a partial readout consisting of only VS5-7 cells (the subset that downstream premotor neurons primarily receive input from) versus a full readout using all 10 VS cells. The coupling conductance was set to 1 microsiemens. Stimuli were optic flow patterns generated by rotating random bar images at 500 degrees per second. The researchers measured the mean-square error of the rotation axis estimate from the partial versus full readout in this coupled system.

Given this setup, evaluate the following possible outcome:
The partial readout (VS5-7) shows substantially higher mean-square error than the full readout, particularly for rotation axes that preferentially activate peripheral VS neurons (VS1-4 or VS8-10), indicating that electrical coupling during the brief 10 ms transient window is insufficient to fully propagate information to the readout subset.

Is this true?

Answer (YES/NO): NO